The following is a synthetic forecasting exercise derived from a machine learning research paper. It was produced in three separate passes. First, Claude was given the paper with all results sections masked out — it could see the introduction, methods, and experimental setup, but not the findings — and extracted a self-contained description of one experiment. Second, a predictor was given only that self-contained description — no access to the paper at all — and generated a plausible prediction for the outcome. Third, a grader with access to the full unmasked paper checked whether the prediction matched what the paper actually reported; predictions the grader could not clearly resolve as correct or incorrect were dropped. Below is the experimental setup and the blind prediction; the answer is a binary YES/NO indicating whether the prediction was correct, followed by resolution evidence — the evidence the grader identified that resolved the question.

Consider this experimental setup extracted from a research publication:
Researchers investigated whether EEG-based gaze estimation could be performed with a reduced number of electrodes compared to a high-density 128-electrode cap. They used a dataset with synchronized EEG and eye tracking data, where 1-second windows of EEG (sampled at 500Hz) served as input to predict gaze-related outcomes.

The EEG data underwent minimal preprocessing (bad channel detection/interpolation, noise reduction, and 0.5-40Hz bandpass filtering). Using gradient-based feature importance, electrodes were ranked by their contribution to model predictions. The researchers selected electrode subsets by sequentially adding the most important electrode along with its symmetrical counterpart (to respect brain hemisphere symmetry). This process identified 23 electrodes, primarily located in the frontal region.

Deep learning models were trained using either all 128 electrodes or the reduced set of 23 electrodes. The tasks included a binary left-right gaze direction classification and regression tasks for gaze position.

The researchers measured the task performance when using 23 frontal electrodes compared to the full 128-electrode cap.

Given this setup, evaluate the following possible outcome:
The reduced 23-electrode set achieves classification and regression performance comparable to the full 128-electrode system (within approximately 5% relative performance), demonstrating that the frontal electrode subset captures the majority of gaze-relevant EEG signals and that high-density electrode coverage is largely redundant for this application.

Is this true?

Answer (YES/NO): YES